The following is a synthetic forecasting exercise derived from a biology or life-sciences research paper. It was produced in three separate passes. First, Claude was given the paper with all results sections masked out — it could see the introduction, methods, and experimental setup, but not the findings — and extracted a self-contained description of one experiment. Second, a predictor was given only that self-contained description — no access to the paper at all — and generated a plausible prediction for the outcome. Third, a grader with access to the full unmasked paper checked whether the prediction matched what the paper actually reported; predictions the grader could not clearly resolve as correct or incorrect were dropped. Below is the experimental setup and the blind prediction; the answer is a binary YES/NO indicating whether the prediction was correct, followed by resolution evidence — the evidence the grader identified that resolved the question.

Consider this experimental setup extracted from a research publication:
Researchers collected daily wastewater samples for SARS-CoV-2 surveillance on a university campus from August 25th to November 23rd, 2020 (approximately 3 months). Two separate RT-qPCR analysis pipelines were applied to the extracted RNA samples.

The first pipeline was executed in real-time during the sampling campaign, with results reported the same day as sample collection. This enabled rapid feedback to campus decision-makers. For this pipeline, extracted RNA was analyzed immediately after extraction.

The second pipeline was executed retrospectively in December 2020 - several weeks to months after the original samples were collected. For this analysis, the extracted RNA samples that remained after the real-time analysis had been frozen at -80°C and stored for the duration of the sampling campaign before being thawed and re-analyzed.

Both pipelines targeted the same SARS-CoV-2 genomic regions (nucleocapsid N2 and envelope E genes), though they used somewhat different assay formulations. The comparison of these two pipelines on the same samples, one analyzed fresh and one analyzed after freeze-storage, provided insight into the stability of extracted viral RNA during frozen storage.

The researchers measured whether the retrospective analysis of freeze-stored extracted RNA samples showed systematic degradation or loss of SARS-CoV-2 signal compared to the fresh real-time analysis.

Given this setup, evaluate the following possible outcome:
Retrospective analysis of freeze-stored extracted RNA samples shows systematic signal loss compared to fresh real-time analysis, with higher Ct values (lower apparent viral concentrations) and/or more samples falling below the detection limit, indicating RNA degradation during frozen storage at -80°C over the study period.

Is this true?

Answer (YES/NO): NO